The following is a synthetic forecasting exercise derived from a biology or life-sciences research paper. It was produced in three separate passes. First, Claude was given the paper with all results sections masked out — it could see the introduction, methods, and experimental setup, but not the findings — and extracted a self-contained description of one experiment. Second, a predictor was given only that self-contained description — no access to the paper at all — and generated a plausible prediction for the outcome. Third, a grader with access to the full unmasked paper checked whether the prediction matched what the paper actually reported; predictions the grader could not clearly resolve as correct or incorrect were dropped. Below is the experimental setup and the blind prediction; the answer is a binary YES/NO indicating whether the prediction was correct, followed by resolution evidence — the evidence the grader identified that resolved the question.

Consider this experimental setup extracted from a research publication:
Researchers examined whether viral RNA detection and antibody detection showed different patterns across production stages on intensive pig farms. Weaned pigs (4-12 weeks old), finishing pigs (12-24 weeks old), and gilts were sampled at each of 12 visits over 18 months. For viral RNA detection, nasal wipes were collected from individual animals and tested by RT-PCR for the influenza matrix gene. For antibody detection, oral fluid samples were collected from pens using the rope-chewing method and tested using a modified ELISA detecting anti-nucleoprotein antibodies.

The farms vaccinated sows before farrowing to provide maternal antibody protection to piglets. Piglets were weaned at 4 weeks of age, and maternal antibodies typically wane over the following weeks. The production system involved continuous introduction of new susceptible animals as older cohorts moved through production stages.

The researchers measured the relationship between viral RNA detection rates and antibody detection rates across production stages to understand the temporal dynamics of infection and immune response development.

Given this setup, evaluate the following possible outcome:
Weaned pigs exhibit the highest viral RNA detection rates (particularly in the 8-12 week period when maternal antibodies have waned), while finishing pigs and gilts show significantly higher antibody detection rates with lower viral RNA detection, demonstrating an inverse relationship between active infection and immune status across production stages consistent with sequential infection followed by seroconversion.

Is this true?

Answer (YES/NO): NO